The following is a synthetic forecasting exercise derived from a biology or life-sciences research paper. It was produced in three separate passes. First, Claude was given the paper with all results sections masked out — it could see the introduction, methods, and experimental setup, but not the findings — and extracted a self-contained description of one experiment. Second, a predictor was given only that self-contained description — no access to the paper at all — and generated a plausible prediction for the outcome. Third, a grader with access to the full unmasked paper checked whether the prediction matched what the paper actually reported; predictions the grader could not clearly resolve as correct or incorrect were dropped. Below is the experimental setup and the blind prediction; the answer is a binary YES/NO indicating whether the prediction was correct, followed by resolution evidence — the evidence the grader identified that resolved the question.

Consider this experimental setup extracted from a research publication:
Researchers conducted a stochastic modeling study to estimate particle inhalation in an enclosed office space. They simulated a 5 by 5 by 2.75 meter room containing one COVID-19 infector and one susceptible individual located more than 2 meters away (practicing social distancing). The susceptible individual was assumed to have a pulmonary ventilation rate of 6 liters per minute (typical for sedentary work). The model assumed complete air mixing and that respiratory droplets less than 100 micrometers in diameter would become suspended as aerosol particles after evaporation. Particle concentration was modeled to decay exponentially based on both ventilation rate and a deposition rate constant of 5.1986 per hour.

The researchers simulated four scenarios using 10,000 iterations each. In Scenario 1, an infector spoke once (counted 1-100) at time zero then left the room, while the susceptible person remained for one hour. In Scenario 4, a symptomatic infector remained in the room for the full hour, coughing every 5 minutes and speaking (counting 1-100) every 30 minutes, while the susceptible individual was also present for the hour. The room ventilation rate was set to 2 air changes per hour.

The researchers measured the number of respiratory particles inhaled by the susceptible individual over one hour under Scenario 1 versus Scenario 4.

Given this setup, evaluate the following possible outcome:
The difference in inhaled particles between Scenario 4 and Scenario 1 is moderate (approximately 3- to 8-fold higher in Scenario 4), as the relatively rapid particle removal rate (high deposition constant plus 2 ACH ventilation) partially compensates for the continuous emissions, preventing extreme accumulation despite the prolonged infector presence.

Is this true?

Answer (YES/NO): YES